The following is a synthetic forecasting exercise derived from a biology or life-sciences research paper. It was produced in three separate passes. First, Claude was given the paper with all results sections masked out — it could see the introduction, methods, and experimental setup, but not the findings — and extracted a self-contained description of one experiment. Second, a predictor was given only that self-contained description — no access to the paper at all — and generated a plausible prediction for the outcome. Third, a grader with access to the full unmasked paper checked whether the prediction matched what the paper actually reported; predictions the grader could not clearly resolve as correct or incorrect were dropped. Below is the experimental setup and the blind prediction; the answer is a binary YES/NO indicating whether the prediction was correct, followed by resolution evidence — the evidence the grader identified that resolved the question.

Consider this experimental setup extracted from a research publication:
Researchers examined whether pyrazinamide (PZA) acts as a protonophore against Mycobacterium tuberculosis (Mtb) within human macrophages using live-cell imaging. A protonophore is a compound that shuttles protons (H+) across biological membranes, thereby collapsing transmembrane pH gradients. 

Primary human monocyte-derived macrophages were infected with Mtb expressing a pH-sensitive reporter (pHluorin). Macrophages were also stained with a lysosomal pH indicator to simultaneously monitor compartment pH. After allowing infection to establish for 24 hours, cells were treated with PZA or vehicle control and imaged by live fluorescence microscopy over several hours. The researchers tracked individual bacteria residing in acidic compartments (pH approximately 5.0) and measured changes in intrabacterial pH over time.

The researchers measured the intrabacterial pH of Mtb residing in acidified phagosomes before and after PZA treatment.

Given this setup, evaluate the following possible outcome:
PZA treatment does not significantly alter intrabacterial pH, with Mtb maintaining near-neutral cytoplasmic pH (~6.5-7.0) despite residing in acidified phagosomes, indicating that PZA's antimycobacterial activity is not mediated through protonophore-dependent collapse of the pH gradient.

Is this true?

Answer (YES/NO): NO